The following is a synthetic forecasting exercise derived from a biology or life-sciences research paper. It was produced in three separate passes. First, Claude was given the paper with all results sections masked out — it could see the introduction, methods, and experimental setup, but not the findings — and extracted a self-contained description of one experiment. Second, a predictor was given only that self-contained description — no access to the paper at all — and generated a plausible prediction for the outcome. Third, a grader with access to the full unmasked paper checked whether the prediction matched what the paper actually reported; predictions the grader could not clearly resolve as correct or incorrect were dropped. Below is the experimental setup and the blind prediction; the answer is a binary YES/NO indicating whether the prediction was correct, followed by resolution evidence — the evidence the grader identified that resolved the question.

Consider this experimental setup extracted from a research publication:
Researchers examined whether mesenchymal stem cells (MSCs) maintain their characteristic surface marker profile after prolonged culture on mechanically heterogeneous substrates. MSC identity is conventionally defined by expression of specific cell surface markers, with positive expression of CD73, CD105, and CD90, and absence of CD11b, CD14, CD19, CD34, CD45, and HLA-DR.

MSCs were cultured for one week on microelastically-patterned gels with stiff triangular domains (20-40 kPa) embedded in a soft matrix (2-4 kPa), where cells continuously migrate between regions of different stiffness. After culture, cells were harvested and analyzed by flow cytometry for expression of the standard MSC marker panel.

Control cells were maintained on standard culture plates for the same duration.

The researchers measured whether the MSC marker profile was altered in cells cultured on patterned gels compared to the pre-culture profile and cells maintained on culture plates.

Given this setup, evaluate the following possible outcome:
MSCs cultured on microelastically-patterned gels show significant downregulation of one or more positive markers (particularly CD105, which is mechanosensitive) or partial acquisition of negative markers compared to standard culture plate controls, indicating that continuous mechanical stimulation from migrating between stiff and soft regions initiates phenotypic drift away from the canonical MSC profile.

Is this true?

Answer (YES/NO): NO